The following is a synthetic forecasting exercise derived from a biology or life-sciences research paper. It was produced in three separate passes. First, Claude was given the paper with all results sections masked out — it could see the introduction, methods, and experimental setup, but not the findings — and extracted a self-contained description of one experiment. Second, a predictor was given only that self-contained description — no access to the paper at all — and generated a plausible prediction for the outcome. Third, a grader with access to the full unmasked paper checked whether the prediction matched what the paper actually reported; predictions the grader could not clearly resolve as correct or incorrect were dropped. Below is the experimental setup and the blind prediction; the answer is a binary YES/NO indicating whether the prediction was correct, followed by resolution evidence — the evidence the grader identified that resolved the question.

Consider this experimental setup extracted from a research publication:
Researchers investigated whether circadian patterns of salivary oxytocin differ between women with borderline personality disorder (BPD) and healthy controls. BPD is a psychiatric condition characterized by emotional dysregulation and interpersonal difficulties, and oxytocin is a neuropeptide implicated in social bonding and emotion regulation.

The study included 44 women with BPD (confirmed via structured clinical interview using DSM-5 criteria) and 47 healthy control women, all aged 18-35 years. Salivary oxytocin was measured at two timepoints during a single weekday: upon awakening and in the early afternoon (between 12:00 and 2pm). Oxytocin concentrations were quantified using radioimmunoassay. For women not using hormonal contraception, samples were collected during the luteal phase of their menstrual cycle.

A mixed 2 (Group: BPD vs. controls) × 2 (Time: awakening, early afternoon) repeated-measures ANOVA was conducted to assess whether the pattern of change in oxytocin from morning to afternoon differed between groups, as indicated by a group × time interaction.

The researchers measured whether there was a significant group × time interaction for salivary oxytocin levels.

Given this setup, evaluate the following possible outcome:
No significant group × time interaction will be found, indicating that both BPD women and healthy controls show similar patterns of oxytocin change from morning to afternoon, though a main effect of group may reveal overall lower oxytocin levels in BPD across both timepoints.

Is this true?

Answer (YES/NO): YES